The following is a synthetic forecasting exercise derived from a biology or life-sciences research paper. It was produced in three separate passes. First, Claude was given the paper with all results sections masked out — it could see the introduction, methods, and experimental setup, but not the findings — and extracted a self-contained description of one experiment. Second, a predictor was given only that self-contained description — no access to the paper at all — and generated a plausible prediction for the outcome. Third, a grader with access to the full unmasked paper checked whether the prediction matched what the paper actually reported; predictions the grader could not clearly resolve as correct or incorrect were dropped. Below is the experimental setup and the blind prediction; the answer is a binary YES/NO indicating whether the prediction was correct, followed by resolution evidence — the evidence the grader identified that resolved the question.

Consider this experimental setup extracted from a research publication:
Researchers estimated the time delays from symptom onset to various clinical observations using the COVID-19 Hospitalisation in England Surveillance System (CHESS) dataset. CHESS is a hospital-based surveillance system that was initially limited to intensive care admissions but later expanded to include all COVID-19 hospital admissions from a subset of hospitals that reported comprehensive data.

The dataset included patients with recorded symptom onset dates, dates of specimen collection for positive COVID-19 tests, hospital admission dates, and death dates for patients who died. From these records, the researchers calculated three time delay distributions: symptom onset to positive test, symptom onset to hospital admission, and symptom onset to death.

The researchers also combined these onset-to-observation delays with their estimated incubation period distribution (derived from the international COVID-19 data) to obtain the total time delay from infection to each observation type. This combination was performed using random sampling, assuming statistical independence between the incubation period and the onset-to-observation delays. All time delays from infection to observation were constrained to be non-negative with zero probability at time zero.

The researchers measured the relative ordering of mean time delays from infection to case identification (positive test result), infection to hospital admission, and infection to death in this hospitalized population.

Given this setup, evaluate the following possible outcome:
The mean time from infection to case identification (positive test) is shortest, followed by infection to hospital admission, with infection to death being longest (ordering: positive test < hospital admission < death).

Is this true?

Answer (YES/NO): YES